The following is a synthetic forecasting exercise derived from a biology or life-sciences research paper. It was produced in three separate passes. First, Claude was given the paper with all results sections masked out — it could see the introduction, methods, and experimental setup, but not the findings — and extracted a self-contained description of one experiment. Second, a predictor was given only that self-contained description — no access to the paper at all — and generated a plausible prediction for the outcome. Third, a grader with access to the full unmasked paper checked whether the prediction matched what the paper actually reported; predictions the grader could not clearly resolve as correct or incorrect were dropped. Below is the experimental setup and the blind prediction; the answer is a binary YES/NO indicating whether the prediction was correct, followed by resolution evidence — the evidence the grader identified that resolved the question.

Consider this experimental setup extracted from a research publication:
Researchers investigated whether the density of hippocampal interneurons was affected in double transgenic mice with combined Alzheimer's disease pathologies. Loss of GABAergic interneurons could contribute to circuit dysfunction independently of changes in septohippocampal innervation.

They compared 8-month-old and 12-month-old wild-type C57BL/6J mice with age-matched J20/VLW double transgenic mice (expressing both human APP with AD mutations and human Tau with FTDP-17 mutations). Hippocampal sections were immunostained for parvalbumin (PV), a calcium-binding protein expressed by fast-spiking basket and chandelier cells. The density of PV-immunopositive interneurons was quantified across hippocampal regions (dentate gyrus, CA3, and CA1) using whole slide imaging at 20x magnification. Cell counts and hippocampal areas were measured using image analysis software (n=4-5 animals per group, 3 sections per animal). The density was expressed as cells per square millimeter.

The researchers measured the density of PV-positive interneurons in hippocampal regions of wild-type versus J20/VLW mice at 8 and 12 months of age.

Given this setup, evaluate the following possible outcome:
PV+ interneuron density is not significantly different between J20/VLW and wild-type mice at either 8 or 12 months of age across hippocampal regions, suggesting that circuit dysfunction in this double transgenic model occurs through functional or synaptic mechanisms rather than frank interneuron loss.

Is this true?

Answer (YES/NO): YES